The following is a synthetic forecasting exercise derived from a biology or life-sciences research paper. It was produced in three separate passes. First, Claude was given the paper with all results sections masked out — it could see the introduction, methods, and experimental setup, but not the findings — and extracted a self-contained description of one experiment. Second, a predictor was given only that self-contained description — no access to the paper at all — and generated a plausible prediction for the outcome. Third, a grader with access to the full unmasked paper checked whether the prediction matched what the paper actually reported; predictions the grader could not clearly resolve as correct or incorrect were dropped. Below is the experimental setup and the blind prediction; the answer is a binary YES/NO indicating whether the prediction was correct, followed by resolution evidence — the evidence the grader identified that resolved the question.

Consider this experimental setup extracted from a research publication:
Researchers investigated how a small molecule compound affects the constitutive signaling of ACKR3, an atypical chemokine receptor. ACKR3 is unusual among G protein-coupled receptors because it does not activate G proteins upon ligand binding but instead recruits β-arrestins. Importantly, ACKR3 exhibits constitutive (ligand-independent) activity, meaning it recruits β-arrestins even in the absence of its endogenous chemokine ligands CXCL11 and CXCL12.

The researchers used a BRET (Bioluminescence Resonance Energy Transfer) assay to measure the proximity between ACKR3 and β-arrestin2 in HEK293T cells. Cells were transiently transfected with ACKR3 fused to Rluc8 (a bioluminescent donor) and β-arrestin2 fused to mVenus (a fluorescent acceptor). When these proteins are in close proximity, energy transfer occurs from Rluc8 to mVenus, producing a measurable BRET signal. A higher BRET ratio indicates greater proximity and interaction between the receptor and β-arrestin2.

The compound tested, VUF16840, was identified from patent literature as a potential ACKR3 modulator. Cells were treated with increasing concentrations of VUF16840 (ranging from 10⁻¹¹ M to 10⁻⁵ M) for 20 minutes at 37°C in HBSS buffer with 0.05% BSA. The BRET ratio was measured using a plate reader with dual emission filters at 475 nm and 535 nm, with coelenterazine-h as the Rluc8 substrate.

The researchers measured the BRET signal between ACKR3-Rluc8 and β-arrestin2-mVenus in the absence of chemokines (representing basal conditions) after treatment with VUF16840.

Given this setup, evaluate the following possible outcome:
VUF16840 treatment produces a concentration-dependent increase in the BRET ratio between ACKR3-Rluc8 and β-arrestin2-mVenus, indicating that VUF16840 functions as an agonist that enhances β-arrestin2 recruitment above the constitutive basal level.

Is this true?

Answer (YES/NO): NO